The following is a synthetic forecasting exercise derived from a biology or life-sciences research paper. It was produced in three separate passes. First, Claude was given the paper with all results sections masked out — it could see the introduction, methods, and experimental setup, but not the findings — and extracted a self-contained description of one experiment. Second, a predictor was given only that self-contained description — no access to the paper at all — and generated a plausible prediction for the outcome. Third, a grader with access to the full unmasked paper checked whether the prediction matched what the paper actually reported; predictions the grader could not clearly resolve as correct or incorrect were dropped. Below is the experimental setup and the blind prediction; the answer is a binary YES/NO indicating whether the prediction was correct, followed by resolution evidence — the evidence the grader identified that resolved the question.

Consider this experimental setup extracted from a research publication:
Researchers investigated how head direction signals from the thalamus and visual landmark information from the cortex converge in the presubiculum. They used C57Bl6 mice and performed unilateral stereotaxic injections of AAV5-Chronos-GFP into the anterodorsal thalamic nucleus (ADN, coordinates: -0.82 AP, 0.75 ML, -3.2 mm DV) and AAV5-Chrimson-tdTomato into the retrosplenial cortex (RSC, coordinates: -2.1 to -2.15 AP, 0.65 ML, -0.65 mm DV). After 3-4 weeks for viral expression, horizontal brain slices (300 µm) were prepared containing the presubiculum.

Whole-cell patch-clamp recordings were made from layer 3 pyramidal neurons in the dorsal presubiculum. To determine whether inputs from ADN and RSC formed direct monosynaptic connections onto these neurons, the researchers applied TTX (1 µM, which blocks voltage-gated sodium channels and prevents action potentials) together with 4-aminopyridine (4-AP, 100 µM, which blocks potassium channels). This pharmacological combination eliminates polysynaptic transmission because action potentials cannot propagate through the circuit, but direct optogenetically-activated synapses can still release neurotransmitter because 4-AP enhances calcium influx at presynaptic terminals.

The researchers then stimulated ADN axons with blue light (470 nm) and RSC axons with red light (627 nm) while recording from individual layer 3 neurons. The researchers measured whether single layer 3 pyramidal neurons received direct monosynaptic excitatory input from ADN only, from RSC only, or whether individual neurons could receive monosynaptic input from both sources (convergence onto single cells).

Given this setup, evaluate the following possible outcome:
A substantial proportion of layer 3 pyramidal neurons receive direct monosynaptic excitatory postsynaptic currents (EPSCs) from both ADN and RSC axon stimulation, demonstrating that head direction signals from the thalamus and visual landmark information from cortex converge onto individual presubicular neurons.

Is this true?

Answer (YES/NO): YES